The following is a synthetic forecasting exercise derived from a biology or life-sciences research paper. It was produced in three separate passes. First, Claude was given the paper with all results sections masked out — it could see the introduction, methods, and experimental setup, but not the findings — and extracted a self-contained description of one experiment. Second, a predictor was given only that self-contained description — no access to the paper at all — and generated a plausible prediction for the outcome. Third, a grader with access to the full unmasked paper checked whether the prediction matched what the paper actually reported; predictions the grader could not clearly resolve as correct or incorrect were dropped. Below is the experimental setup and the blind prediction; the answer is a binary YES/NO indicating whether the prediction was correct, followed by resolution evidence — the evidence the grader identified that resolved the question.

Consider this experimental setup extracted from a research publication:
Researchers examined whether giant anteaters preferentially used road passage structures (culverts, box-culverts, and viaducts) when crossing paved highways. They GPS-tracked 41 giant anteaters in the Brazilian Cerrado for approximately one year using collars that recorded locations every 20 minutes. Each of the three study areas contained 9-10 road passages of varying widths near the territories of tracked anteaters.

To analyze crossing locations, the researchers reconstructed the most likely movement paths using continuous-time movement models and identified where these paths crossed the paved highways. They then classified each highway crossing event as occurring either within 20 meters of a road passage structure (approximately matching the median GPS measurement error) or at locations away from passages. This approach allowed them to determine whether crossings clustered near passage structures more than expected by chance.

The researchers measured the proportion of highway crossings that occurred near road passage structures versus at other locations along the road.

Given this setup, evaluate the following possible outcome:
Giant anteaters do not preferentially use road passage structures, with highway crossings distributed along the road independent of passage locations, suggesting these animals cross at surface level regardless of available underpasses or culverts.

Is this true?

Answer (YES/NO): YES